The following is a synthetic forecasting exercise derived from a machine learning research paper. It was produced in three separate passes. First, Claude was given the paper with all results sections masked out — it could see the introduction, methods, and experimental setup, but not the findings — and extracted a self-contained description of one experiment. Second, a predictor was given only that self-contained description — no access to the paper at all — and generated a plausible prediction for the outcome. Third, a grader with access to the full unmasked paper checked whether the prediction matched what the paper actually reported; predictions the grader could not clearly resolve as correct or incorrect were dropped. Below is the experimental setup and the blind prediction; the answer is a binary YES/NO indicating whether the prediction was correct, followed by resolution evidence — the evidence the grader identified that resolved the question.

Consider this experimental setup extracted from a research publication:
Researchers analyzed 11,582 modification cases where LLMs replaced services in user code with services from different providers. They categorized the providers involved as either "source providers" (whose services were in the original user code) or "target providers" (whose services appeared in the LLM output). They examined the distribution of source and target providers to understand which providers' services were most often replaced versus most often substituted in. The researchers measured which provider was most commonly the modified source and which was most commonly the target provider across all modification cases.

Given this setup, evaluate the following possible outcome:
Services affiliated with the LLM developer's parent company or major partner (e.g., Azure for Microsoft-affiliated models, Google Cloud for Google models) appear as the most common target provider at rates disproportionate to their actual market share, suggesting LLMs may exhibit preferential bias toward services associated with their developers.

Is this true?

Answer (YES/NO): NO